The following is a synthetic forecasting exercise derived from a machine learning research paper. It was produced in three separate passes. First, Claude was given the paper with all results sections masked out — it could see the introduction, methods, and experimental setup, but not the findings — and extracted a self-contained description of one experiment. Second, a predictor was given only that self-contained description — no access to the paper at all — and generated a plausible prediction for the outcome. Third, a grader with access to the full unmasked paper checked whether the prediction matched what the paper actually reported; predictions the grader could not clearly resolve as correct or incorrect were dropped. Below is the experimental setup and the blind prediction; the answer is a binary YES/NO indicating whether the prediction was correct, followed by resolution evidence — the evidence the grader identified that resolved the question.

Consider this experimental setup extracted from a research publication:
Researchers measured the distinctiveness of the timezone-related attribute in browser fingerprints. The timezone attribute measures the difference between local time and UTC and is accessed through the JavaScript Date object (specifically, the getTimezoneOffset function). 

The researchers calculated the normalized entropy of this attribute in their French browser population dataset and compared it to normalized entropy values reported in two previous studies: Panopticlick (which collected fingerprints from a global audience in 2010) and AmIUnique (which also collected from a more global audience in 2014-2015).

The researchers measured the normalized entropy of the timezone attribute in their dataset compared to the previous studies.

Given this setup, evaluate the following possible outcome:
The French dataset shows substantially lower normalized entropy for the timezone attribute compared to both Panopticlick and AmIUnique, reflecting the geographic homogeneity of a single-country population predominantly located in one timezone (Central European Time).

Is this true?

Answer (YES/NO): YES